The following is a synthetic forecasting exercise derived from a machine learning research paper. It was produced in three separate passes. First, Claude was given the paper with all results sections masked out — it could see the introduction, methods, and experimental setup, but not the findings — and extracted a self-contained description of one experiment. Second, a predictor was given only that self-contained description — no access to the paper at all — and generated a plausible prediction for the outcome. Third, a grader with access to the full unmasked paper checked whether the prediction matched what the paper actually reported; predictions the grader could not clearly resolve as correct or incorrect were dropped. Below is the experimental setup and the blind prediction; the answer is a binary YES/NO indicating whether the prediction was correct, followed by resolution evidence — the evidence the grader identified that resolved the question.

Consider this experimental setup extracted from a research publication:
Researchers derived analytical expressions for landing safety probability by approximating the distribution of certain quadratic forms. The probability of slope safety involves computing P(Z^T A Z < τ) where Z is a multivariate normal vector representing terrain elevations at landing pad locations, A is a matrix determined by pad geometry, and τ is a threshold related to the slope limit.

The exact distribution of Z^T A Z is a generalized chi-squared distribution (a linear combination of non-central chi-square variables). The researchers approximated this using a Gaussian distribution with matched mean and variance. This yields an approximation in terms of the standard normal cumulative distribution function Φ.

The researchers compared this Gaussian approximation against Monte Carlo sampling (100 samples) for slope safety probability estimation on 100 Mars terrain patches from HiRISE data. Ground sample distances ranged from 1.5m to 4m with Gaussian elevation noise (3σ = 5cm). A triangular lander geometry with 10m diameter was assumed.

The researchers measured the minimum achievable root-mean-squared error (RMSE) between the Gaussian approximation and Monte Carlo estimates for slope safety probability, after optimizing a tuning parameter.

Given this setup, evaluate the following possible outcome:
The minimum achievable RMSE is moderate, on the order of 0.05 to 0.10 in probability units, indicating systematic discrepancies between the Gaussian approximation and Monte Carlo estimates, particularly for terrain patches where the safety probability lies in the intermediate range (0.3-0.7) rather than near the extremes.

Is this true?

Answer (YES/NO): YES